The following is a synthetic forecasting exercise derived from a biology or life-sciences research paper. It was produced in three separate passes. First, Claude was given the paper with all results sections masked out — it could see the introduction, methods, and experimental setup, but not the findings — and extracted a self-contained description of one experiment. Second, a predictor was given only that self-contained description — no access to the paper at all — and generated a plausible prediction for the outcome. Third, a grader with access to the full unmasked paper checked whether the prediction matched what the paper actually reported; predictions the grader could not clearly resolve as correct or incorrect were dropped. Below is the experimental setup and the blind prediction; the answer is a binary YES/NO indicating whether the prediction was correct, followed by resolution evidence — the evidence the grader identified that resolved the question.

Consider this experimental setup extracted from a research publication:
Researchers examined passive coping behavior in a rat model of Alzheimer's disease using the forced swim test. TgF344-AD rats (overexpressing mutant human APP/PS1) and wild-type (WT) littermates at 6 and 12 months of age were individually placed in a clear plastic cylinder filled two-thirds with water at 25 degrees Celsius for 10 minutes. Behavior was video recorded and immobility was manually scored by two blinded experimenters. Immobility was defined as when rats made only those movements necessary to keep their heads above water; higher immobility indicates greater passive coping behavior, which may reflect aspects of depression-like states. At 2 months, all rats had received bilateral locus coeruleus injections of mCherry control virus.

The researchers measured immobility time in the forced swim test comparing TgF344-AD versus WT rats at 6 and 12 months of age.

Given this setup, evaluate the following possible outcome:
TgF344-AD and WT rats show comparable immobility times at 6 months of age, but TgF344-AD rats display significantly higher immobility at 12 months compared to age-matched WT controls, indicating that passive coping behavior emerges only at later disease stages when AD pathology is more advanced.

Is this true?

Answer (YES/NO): NO